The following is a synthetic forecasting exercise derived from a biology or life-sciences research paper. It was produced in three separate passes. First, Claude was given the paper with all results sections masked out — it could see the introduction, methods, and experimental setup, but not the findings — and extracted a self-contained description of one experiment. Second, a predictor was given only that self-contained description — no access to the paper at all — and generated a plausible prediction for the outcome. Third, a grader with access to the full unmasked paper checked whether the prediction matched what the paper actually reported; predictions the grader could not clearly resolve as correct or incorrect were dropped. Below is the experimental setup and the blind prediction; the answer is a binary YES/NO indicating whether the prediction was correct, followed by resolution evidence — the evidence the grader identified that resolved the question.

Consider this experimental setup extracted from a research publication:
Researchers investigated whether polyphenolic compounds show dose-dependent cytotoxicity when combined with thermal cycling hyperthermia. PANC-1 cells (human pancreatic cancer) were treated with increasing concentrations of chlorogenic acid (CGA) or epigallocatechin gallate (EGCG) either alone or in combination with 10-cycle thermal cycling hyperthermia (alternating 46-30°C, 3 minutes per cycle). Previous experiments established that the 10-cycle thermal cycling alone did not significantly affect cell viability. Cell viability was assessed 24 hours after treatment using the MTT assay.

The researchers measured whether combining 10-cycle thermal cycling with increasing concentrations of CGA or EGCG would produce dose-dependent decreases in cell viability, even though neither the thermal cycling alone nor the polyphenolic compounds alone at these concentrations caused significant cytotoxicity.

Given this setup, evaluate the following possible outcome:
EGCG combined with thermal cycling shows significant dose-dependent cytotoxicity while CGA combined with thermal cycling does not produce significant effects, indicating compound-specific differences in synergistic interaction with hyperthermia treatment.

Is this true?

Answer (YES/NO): NO